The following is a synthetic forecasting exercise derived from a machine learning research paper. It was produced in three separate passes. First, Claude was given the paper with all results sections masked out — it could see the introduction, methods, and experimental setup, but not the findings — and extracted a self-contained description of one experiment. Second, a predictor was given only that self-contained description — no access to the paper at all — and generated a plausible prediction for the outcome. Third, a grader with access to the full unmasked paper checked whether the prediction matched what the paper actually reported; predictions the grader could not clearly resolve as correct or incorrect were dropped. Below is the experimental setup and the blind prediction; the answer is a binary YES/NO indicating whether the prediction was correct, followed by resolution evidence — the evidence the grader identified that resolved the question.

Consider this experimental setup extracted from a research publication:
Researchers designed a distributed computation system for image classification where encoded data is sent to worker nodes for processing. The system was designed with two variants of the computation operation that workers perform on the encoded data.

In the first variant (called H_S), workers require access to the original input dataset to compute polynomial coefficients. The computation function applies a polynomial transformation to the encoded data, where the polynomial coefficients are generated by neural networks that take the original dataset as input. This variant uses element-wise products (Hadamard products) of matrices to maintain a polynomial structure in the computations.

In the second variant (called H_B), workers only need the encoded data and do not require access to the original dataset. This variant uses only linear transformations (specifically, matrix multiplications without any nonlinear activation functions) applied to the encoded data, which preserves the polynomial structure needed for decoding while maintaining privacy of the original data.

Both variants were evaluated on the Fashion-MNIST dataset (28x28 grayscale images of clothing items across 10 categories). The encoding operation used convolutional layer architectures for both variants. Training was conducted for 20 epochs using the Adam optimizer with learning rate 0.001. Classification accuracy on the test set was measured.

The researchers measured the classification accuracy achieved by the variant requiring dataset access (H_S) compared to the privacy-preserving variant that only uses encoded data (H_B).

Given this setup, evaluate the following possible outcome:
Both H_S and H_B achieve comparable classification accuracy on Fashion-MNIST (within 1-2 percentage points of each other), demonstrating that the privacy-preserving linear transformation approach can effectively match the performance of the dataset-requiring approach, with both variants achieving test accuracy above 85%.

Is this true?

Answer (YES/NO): YES